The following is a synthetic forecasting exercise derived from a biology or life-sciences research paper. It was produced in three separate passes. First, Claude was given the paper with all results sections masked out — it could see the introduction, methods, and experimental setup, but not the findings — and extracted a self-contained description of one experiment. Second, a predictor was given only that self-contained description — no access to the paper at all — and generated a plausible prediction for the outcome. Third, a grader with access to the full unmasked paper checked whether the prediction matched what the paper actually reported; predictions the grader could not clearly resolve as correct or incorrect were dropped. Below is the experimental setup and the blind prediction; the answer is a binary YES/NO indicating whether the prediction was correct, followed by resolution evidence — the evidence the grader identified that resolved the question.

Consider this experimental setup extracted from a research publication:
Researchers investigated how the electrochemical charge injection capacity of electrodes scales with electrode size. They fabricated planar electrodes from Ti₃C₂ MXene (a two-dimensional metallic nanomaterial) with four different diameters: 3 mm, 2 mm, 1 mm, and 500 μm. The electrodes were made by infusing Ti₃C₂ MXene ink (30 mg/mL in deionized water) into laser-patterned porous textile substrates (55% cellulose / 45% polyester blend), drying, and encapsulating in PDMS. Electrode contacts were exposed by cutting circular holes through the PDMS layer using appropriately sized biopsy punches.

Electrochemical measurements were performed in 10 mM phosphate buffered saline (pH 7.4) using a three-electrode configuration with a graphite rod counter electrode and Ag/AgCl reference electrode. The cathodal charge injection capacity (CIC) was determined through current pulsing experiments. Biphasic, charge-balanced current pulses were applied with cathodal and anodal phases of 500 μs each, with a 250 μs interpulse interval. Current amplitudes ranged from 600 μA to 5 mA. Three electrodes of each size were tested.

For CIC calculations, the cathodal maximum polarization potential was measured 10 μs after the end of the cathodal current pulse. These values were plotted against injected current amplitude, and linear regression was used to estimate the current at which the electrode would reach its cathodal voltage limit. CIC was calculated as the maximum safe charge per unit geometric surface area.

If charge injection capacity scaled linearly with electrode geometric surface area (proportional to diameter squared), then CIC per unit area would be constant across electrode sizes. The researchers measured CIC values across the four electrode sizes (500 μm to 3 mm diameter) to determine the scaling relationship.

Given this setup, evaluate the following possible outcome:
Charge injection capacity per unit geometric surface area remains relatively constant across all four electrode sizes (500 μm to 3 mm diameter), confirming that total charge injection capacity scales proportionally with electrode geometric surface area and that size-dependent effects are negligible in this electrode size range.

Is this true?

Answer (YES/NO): NO